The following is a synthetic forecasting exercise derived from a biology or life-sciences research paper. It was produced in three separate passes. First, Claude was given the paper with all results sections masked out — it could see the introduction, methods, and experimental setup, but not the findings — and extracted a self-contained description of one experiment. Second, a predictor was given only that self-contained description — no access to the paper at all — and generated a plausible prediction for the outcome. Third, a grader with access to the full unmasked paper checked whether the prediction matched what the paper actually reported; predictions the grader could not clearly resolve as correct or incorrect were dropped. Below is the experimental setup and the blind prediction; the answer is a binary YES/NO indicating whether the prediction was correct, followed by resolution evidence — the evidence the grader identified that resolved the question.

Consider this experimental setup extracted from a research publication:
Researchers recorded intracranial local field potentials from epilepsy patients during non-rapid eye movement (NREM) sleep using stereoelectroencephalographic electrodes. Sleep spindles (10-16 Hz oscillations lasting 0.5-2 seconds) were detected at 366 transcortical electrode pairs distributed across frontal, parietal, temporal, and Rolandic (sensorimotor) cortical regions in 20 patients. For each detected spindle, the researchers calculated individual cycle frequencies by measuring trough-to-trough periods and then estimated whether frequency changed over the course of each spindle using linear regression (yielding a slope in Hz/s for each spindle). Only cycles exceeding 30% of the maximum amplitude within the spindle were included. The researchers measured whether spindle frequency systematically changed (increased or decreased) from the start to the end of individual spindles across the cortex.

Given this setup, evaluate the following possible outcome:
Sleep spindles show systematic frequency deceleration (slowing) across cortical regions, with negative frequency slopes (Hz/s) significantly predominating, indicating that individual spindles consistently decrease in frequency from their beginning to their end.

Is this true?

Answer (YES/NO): YES